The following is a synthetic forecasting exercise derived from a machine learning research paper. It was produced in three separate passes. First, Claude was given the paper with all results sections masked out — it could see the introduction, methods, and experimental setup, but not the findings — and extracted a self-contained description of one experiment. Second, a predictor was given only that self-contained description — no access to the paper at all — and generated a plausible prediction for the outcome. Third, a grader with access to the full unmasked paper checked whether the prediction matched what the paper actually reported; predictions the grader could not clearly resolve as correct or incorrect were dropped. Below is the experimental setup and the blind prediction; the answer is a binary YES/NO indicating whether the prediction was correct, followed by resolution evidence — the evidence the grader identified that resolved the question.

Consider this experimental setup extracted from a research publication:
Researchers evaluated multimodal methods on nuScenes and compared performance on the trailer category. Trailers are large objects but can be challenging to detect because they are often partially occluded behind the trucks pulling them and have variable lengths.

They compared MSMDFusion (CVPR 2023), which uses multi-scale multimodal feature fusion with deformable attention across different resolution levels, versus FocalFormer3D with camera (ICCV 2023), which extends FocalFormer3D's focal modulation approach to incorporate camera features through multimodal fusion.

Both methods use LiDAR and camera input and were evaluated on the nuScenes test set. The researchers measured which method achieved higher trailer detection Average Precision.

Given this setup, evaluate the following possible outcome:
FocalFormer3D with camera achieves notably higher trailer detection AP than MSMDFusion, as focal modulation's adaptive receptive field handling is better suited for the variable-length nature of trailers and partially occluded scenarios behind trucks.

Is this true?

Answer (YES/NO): YES